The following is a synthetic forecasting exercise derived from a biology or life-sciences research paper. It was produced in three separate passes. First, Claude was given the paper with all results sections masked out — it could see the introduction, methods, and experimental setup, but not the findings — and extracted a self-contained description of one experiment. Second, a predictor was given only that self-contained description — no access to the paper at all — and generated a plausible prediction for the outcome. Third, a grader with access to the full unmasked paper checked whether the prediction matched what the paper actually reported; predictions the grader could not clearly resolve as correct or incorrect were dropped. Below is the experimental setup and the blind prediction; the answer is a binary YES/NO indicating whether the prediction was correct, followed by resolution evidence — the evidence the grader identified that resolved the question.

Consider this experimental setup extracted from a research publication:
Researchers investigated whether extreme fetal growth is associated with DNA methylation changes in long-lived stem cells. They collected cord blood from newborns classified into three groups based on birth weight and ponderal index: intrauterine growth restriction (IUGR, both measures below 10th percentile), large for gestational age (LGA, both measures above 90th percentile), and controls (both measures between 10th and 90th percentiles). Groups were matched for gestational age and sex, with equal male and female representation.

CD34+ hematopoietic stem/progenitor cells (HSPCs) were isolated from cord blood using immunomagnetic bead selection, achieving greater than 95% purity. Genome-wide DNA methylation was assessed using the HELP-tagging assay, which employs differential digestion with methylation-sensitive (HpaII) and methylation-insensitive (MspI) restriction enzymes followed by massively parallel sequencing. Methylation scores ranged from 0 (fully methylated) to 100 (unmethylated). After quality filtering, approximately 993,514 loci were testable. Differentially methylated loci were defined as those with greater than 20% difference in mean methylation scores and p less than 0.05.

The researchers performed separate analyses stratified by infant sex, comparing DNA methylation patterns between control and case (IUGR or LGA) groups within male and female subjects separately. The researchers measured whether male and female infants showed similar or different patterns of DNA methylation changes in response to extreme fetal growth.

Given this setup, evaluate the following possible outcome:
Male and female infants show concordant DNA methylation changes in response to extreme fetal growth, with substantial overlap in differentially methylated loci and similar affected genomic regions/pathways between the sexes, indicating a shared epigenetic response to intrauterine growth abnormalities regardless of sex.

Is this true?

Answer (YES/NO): NO